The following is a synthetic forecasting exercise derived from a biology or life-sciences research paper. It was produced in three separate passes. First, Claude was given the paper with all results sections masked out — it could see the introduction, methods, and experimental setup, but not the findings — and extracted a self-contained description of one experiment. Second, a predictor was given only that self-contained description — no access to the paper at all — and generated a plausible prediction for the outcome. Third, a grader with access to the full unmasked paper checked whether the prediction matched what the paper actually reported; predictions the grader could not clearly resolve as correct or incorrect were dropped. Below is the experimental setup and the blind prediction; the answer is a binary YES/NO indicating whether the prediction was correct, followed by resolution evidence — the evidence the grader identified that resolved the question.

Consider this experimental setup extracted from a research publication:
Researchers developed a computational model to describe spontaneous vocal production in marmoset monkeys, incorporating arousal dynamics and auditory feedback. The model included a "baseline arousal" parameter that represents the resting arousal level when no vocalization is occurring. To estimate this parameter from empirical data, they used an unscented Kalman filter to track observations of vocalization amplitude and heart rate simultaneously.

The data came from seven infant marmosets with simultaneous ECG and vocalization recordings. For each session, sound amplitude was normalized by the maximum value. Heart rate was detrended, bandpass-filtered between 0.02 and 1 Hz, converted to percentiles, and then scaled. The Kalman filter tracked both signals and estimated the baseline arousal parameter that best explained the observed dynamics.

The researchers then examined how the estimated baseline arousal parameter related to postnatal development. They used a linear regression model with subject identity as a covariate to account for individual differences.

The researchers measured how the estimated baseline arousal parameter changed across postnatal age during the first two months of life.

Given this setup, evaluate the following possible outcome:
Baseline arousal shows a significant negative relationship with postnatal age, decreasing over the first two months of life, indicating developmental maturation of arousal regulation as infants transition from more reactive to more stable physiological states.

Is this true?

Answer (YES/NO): NO